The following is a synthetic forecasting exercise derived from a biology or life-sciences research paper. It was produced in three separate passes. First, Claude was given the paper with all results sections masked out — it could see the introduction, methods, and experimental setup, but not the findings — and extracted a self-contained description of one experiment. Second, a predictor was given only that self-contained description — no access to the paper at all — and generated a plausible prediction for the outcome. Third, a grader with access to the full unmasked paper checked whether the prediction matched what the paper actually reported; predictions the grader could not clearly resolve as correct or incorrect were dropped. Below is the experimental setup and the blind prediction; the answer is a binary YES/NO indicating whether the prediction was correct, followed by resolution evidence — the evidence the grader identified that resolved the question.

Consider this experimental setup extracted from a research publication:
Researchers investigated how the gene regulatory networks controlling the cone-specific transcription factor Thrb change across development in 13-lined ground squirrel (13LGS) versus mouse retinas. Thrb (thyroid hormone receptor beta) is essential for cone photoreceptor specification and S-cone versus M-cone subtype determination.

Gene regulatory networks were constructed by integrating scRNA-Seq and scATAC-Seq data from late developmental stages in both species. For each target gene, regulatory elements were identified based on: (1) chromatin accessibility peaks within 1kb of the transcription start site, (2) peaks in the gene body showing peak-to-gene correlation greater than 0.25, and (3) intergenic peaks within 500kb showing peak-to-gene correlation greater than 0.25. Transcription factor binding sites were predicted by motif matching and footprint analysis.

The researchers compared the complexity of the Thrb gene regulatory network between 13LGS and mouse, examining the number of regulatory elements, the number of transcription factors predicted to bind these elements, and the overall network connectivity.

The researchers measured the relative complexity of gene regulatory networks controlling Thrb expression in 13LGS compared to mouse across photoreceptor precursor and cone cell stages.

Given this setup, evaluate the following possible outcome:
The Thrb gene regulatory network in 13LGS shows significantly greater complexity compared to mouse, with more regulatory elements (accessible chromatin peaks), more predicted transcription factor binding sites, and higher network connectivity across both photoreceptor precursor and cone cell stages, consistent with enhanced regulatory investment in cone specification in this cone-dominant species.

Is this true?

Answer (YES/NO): YES